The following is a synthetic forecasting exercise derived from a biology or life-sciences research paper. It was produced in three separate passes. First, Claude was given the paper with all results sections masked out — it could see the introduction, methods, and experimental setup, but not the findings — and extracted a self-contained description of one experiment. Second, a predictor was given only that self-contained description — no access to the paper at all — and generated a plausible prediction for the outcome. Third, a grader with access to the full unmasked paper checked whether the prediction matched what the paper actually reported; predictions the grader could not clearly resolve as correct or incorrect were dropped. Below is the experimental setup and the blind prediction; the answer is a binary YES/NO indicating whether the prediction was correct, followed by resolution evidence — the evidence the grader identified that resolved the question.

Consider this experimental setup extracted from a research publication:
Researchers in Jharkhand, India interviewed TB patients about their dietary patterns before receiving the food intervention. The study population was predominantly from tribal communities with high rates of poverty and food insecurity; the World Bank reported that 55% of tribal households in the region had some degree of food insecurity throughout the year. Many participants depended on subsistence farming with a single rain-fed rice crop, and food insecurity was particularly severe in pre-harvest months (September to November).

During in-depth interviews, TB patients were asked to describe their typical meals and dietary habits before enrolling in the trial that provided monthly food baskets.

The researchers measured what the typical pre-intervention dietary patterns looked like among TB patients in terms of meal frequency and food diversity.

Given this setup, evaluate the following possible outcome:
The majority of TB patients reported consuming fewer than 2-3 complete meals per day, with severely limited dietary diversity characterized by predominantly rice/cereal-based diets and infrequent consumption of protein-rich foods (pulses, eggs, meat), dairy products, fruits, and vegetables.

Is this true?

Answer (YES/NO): NO